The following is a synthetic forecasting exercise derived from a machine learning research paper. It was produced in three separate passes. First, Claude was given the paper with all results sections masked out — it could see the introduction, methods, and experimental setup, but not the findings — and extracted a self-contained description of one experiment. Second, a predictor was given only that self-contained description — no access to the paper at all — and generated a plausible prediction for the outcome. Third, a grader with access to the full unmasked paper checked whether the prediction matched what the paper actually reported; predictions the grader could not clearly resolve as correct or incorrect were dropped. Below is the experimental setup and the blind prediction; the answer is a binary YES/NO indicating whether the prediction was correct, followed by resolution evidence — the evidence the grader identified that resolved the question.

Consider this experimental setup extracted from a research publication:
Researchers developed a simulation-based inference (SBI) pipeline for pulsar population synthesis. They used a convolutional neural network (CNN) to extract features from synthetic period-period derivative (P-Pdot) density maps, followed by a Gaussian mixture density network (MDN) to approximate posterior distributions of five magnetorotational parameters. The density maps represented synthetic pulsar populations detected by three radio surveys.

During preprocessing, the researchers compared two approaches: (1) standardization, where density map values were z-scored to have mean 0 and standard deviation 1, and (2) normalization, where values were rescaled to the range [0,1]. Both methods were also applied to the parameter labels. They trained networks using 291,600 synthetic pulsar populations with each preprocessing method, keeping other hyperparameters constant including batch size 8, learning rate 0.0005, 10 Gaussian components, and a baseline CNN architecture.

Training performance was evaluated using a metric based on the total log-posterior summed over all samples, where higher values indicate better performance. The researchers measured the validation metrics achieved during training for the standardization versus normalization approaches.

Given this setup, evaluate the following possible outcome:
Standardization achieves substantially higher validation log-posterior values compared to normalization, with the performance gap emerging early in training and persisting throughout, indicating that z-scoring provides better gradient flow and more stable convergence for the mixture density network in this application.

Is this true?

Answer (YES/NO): NO